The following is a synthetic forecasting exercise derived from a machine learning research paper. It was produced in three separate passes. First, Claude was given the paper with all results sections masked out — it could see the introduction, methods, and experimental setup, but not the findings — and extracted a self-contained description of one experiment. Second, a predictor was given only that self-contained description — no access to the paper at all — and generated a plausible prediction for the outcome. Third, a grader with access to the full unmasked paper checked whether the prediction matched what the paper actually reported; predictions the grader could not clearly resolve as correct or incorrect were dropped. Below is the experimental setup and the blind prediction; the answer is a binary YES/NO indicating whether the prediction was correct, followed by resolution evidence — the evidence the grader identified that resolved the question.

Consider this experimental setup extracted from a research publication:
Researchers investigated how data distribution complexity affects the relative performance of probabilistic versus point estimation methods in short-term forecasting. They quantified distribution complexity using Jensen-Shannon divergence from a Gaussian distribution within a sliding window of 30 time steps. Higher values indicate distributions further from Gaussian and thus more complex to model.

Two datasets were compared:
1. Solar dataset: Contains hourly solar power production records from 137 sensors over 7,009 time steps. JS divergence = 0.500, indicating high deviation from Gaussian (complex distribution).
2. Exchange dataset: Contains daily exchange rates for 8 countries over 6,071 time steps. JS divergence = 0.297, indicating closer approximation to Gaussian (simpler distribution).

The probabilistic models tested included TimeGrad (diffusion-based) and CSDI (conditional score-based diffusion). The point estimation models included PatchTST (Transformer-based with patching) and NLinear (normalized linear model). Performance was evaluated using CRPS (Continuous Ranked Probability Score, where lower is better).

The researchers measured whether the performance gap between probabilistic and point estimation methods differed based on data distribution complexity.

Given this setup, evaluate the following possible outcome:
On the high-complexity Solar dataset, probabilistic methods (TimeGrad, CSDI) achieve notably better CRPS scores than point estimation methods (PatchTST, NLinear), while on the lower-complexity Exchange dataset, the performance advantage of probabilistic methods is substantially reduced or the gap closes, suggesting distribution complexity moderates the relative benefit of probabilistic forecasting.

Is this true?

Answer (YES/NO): YES